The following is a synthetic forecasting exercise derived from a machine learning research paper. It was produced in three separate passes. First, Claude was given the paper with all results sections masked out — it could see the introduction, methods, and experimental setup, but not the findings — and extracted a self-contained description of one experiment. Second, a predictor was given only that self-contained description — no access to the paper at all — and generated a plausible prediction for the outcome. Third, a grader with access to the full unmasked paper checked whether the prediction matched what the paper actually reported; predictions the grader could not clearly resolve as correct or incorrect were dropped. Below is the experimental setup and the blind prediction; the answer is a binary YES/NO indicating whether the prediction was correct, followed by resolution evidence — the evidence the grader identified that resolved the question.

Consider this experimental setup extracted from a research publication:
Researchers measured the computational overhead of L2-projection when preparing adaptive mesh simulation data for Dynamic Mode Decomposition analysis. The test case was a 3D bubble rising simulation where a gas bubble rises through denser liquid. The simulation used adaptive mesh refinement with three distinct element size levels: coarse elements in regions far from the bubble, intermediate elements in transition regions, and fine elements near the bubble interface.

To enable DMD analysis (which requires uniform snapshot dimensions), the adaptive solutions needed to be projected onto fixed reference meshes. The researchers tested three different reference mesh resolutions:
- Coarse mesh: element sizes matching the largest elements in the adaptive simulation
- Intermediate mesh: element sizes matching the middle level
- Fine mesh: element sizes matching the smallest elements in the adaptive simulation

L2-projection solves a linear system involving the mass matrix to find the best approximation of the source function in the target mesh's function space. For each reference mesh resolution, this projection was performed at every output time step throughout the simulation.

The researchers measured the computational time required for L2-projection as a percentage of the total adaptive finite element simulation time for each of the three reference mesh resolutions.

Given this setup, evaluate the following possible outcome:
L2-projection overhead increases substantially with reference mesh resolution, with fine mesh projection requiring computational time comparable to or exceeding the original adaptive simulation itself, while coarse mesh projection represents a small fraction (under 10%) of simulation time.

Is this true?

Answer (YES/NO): NO